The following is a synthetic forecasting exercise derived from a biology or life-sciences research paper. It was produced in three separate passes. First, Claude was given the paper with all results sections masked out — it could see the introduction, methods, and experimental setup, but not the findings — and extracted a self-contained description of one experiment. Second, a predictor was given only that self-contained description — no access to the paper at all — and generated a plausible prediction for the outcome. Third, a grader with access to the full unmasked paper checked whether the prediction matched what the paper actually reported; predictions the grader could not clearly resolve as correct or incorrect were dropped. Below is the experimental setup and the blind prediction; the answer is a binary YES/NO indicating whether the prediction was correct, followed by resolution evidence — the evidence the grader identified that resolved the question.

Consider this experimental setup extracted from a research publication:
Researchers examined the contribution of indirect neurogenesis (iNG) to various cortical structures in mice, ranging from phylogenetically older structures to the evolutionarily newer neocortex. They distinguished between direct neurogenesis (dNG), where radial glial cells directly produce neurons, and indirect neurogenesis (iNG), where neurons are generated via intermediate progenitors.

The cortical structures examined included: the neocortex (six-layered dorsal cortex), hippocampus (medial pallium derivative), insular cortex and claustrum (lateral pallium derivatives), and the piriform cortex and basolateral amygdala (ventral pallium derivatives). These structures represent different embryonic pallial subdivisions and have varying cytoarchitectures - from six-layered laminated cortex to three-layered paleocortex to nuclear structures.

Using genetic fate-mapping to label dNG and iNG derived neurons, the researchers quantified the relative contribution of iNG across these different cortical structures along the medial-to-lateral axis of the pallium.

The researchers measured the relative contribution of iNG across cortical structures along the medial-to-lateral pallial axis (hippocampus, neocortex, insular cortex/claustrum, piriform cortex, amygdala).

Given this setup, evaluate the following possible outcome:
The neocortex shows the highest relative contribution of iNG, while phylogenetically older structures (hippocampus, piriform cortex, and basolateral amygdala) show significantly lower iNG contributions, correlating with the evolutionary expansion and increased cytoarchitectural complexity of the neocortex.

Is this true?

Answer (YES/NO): NO